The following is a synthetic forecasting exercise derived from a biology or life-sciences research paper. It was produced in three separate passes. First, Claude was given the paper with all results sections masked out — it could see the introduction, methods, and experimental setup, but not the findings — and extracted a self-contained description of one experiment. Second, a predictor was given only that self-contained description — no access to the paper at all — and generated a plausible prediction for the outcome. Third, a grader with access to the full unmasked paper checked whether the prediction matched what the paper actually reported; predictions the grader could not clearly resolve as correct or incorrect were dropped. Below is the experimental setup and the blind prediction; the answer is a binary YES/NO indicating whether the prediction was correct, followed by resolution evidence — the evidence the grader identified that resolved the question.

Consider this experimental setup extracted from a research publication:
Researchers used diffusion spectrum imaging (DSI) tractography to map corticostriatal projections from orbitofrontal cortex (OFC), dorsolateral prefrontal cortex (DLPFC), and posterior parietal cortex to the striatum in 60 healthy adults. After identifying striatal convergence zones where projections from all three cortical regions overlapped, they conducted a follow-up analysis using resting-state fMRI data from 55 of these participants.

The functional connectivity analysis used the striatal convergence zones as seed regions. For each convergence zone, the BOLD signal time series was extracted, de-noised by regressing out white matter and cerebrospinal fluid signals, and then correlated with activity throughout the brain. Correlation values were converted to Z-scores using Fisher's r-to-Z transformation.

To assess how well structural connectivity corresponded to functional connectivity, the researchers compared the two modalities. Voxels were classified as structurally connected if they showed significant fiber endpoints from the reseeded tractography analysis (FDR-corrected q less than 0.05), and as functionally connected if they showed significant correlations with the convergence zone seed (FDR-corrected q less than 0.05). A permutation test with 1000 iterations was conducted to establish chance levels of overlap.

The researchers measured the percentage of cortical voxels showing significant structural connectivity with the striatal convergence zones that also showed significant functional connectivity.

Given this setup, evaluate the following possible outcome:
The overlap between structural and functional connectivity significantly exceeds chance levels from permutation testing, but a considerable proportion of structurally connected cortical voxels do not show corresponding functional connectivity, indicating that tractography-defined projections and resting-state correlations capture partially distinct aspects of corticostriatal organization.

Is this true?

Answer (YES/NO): NO